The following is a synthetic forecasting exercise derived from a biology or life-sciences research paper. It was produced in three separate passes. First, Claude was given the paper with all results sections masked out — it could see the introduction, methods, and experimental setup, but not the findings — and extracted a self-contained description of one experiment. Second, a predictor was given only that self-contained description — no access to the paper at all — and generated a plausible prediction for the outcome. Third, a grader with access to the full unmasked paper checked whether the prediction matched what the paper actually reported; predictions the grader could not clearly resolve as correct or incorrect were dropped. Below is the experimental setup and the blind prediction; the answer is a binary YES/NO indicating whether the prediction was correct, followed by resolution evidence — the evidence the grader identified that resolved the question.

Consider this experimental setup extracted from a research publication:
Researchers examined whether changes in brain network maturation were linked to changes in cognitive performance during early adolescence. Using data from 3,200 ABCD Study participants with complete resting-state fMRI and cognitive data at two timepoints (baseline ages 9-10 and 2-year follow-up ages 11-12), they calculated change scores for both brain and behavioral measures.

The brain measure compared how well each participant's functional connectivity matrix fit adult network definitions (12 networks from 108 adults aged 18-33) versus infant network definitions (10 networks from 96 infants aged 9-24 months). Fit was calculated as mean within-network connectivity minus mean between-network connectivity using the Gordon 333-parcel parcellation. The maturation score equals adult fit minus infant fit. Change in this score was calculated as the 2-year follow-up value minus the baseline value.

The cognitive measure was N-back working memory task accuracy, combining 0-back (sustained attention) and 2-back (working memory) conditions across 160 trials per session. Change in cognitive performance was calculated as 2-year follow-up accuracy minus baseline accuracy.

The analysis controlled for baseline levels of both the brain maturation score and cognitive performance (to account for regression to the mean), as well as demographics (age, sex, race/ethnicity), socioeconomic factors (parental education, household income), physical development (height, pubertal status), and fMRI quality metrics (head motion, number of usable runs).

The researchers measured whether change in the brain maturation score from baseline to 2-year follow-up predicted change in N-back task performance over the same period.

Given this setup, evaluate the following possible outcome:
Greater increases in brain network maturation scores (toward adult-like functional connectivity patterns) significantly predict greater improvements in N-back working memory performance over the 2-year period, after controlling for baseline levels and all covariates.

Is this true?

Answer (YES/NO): YES